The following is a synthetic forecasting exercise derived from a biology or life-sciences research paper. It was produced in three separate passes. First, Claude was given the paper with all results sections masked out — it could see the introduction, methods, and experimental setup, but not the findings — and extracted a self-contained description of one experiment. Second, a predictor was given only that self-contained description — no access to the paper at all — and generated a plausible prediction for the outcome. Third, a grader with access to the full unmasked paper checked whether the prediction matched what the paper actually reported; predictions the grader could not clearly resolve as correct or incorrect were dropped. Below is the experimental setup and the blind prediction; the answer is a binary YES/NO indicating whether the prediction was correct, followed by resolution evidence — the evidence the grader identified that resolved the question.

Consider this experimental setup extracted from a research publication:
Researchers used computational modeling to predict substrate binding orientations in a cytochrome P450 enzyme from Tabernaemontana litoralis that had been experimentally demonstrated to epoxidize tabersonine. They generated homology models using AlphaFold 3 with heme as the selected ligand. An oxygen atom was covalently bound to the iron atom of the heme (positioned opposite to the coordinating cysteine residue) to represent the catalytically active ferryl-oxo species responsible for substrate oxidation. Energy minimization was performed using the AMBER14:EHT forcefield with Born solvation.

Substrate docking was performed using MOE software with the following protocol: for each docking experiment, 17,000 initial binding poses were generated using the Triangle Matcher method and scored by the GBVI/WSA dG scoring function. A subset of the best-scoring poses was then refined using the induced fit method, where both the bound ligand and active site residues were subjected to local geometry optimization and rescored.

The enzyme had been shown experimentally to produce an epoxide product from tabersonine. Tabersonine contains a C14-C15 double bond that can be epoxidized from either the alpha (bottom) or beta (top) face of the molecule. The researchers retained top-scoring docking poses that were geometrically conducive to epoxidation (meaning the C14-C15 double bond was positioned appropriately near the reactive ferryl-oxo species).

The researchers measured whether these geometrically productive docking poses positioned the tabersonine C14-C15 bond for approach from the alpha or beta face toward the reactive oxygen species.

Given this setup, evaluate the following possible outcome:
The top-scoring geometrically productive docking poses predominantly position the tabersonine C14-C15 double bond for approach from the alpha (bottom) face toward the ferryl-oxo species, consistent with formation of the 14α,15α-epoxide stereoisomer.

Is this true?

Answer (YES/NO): NO